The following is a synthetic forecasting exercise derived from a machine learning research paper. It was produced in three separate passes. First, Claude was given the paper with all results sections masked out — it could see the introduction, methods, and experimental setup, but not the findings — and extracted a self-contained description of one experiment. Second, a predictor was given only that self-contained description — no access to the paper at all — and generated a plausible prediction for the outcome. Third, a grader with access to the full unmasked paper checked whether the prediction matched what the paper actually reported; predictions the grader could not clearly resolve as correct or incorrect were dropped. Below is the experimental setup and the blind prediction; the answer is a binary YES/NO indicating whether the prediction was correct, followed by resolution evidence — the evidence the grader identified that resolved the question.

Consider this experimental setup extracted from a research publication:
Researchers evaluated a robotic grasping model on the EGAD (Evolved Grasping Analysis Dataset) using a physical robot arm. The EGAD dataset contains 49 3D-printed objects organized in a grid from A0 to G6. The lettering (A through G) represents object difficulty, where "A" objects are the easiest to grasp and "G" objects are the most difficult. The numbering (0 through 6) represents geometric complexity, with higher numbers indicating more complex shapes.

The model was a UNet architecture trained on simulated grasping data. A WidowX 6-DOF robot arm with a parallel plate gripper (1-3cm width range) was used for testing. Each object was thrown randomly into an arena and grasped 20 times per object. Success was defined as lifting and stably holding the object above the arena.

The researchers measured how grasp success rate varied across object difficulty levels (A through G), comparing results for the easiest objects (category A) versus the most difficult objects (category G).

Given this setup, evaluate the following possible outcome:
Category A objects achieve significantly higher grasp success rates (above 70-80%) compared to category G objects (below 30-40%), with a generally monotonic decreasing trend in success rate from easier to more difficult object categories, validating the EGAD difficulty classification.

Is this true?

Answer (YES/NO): NO